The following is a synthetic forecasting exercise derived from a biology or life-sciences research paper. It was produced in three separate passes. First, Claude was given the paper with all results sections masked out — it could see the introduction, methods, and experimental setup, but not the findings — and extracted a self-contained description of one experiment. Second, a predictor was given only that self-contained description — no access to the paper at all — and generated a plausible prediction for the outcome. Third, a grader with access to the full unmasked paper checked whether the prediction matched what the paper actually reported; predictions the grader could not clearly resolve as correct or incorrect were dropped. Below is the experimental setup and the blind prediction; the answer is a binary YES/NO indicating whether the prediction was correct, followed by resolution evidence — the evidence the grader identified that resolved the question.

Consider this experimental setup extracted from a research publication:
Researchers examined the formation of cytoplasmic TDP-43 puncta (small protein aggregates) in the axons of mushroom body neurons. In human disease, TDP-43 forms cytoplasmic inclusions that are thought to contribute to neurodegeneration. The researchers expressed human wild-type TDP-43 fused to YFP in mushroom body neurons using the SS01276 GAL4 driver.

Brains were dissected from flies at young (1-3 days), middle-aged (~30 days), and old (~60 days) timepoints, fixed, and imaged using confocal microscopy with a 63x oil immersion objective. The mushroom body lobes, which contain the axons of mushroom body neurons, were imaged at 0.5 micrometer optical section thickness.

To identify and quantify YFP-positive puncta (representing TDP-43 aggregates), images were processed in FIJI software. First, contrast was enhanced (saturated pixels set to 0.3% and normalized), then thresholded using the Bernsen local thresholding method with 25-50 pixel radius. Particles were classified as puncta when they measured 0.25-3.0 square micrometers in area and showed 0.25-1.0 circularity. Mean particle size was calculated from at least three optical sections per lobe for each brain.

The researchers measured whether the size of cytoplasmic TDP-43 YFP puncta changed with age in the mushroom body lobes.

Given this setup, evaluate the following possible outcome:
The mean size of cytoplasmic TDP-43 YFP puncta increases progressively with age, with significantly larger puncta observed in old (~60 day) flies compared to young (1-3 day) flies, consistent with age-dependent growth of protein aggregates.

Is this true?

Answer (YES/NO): YES